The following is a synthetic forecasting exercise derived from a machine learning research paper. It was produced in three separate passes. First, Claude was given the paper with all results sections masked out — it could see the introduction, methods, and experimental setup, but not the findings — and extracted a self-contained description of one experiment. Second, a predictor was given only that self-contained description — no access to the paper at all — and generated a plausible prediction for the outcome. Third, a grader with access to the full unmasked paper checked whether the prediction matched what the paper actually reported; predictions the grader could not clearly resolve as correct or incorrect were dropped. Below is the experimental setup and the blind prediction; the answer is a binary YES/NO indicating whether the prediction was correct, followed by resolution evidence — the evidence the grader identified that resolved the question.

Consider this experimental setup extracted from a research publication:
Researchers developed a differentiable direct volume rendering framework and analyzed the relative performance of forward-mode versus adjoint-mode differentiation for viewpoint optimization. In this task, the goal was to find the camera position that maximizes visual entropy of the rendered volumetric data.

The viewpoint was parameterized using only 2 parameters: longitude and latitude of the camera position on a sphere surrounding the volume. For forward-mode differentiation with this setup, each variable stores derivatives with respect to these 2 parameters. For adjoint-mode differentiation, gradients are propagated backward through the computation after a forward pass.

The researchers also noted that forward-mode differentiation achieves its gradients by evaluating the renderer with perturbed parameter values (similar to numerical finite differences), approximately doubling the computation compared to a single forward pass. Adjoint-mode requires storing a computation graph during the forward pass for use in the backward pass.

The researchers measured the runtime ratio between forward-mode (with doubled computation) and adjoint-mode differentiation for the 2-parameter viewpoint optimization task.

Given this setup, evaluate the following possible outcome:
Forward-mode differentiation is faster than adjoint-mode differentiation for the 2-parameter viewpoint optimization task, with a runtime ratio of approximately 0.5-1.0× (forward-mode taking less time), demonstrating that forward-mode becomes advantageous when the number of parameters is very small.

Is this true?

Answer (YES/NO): YES